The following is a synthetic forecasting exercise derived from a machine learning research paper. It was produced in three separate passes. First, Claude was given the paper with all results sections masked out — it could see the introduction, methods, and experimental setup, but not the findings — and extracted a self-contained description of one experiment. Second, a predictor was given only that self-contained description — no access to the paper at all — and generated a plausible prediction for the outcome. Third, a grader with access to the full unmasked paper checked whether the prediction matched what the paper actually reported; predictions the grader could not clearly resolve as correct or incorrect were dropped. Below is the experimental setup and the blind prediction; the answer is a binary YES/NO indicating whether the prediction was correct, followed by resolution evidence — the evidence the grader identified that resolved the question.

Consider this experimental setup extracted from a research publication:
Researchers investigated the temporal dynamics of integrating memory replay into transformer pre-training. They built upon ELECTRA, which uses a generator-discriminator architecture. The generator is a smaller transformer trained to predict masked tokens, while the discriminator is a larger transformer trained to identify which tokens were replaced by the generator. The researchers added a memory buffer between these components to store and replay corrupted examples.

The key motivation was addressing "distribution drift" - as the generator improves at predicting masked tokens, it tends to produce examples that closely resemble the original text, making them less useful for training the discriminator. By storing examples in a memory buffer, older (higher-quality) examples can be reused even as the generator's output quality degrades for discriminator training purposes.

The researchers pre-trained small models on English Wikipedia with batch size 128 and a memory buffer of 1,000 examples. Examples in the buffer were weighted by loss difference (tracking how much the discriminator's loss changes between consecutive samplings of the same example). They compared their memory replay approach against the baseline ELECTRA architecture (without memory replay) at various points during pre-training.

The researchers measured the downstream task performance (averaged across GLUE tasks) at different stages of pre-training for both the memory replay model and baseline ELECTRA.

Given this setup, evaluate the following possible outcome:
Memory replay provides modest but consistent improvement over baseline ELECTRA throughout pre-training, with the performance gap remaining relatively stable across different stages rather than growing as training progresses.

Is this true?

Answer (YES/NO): NO